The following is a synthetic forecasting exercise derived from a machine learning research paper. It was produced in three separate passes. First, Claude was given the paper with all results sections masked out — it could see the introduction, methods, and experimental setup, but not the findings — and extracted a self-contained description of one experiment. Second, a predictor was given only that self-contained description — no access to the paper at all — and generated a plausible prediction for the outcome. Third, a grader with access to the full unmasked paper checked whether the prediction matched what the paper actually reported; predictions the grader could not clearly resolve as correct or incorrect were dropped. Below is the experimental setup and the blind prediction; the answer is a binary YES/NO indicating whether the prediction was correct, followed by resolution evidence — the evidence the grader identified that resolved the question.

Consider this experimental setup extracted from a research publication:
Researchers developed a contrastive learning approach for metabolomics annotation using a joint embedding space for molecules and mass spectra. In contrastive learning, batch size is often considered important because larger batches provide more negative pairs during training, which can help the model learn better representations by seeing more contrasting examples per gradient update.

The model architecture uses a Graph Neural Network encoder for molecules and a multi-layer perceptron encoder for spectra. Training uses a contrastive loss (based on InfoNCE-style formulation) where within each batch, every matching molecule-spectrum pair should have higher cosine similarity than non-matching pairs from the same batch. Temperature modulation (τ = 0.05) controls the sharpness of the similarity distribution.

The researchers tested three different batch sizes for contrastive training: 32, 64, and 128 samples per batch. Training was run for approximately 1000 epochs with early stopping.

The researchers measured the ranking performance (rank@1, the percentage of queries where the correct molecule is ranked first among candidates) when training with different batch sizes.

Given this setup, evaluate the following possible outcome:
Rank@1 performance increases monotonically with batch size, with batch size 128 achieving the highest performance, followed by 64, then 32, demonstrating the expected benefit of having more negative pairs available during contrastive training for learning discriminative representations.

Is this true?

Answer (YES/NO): NO